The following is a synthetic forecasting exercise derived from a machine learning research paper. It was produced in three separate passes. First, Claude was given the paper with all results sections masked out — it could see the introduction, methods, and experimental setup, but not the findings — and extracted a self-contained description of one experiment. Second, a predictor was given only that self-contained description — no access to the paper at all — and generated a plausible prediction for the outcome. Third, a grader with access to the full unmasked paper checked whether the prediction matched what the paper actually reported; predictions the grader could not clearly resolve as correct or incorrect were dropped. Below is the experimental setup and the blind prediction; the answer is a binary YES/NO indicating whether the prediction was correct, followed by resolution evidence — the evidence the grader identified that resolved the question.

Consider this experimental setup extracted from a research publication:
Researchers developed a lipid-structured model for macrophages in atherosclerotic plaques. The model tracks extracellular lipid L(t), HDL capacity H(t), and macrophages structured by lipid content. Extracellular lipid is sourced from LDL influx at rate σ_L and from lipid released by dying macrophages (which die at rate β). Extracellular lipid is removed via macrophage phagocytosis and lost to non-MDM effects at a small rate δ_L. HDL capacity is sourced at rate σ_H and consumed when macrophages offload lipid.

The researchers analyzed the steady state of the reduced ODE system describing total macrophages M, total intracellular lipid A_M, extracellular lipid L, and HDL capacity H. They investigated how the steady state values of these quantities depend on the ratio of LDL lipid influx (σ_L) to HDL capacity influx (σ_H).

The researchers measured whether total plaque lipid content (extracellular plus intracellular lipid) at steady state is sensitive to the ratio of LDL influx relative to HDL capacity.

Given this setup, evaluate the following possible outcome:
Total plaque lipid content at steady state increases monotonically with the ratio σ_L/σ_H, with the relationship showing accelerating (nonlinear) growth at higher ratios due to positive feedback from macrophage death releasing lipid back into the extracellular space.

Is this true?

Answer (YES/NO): NO